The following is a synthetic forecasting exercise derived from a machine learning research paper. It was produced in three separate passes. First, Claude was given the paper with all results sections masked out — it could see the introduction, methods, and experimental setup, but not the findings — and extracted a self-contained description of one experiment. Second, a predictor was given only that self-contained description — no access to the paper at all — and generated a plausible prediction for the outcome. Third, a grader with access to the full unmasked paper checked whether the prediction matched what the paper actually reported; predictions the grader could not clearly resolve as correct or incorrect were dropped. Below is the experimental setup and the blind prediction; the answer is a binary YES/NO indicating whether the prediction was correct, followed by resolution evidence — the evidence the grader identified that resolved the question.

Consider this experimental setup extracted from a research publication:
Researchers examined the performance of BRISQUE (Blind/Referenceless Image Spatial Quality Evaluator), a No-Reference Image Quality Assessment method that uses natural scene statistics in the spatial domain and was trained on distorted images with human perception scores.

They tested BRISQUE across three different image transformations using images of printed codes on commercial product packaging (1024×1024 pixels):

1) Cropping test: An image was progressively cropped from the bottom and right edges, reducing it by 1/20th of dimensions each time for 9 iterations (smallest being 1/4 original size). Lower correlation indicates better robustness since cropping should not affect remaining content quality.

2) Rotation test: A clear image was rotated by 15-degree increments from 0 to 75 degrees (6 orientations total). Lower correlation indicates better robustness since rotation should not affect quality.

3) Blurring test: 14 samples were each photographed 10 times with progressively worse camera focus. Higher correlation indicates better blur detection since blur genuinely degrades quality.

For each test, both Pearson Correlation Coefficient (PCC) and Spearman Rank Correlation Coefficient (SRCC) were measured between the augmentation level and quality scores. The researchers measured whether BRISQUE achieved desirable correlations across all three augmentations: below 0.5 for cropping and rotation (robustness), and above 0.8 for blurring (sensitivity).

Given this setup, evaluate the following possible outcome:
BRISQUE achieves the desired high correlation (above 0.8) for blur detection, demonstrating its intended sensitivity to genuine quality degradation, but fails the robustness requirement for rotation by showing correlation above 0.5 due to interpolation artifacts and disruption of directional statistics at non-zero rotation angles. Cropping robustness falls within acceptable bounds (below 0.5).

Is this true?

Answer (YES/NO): NO